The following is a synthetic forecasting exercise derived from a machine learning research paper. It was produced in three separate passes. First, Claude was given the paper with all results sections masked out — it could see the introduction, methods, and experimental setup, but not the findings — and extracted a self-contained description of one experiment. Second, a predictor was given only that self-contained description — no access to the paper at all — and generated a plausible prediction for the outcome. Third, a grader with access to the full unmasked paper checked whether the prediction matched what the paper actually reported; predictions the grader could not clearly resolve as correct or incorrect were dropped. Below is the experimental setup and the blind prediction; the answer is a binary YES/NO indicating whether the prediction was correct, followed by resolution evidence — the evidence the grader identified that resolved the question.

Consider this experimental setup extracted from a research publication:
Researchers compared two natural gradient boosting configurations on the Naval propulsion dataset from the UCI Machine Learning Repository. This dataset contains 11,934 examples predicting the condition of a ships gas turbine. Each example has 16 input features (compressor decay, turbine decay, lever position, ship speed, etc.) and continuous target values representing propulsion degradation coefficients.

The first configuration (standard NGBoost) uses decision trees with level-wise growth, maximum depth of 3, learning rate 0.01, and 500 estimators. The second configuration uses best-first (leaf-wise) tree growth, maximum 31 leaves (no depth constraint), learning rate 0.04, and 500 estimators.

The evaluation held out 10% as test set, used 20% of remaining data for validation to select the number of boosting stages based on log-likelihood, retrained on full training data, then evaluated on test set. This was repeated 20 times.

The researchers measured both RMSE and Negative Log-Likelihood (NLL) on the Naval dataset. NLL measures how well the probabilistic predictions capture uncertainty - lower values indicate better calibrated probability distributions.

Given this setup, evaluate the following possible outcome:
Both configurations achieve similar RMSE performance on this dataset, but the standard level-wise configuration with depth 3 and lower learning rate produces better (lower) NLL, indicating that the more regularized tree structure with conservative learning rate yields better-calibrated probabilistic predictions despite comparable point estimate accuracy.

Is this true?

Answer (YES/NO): NO